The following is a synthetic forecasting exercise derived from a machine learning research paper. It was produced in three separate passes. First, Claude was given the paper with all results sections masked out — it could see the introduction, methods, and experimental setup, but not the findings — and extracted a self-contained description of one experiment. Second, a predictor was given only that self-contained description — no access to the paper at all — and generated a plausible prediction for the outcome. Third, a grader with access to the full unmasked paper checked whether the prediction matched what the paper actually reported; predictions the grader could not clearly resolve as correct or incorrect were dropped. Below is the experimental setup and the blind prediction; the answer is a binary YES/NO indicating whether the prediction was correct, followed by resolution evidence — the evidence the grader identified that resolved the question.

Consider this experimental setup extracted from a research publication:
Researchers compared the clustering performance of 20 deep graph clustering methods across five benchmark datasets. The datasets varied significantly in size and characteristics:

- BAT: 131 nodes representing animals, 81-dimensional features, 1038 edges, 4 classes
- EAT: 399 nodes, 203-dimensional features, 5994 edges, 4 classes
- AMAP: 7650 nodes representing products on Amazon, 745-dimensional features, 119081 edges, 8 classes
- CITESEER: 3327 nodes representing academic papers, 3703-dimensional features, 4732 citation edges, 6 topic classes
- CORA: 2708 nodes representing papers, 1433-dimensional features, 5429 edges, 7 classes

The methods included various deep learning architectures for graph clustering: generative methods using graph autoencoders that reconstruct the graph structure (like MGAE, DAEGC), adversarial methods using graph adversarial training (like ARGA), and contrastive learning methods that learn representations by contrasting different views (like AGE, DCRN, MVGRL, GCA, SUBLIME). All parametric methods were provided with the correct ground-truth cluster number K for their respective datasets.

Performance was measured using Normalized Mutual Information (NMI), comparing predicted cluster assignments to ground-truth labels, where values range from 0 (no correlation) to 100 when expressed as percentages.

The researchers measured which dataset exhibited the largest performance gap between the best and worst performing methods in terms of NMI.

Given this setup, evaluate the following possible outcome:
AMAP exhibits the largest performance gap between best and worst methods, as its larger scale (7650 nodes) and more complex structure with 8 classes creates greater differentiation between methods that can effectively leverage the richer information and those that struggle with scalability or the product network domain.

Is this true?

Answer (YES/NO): YES